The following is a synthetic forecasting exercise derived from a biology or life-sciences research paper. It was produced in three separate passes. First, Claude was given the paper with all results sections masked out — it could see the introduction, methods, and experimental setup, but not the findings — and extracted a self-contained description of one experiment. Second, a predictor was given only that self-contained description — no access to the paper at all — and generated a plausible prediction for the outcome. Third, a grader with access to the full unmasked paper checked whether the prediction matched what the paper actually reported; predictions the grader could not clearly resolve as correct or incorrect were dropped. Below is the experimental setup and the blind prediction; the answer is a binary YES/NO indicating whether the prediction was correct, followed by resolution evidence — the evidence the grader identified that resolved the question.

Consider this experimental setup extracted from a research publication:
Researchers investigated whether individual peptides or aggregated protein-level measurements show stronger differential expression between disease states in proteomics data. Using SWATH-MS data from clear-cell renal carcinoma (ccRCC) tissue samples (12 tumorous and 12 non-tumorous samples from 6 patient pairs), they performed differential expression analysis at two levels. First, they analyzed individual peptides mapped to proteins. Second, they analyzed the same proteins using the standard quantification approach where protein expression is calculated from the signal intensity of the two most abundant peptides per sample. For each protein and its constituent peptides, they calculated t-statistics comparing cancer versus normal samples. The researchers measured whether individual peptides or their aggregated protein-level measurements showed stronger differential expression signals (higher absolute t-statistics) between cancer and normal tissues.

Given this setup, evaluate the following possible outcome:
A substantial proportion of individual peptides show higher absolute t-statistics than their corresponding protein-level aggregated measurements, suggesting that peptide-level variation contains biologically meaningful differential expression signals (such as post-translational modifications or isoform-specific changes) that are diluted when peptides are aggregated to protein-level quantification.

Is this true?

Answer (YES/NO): YES